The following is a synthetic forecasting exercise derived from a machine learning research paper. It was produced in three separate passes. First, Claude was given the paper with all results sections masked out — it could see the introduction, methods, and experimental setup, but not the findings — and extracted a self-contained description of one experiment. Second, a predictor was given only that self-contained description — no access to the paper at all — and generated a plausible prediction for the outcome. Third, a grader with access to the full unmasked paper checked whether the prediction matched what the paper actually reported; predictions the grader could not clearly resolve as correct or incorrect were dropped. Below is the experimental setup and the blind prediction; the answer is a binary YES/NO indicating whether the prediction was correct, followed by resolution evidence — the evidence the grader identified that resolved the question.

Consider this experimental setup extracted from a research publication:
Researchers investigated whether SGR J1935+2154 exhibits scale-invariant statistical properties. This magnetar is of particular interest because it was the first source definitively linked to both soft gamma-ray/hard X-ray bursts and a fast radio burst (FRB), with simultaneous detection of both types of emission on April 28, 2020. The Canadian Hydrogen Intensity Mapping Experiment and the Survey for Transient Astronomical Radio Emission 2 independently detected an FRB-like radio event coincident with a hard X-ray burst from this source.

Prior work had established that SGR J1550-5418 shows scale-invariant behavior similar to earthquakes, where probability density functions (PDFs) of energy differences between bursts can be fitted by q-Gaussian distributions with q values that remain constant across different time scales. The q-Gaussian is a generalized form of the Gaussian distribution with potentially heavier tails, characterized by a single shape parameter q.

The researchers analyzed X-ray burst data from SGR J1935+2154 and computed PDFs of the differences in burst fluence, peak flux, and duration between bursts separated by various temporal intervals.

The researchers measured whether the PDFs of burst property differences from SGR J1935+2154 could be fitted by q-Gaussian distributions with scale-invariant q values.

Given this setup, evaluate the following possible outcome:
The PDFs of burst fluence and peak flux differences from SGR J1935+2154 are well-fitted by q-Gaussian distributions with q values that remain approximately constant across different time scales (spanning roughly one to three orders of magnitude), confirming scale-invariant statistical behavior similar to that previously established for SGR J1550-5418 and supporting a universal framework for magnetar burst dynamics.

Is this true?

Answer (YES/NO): NO